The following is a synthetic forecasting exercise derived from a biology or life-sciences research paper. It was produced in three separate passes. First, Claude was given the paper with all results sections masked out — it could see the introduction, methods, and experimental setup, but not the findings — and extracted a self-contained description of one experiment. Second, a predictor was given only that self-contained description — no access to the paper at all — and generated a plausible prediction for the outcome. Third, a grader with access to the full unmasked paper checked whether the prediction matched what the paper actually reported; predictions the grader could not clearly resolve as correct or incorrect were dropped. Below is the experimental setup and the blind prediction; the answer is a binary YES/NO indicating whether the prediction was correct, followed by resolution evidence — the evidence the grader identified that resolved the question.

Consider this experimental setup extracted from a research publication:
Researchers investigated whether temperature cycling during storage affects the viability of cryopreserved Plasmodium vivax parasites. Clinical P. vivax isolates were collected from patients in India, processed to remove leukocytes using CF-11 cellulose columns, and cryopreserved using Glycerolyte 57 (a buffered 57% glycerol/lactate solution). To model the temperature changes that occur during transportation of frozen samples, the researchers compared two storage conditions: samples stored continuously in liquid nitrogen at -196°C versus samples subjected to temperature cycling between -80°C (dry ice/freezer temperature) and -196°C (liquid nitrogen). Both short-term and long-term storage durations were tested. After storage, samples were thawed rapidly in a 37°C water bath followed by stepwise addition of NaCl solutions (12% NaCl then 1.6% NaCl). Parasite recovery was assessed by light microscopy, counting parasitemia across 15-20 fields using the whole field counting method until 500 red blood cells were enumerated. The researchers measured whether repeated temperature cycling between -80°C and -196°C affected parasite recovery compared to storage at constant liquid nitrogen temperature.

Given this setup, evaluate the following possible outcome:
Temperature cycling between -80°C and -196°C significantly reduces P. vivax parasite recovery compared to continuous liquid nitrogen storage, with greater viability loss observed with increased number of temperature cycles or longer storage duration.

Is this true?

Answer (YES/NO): NO